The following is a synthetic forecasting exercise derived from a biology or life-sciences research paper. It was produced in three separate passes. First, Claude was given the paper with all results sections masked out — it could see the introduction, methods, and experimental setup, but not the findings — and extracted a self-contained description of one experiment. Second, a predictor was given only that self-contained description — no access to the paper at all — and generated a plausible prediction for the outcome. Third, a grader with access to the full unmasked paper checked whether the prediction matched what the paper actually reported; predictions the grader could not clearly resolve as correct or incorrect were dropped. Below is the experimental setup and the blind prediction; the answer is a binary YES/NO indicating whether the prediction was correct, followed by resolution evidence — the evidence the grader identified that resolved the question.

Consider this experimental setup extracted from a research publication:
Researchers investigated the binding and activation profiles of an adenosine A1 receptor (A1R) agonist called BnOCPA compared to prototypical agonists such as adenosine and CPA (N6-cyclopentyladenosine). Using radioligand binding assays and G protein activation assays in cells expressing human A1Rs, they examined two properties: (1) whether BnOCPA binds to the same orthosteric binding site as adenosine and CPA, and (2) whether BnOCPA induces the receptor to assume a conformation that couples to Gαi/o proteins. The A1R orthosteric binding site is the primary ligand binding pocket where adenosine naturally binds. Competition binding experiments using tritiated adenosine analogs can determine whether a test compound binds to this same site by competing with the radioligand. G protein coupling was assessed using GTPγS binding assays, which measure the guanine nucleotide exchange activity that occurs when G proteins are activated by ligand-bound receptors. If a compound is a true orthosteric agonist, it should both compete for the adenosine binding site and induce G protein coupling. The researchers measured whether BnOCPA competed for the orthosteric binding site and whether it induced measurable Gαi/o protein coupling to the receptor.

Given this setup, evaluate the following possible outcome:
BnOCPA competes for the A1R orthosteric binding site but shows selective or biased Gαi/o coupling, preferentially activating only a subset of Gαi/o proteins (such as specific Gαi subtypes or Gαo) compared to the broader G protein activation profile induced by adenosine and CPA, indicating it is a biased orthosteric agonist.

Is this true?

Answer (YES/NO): YES